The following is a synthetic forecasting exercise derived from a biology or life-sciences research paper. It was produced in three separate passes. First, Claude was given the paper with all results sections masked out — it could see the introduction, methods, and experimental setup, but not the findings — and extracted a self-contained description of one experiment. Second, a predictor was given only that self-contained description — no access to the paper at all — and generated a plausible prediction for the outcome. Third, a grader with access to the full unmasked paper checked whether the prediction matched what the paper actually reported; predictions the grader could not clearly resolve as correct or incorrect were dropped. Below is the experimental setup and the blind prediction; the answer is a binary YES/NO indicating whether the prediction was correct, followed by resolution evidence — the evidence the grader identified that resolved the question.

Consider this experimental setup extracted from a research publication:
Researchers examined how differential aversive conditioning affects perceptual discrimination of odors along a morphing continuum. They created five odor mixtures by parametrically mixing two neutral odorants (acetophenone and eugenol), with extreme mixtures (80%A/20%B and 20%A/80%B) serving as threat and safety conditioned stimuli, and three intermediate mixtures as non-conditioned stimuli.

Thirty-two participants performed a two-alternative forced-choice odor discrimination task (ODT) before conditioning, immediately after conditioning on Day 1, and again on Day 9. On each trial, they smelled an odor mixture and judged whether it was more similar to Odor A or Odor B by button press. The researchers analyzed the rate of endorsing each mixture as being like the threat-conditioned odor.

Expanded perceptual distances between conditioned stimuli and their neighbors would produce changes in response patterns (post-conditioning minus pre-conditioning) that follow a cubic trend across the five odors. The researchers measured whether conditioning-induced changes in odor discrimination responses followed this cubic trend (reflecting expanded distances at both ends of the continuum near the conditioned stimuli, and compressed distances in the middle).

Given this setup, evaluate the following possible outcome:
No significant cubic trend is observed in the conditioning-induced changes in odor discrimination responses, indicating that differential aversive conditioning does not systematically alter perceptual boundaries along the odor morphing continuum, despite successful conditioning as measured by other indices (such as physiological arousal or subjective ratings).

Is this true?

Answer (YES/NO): NO